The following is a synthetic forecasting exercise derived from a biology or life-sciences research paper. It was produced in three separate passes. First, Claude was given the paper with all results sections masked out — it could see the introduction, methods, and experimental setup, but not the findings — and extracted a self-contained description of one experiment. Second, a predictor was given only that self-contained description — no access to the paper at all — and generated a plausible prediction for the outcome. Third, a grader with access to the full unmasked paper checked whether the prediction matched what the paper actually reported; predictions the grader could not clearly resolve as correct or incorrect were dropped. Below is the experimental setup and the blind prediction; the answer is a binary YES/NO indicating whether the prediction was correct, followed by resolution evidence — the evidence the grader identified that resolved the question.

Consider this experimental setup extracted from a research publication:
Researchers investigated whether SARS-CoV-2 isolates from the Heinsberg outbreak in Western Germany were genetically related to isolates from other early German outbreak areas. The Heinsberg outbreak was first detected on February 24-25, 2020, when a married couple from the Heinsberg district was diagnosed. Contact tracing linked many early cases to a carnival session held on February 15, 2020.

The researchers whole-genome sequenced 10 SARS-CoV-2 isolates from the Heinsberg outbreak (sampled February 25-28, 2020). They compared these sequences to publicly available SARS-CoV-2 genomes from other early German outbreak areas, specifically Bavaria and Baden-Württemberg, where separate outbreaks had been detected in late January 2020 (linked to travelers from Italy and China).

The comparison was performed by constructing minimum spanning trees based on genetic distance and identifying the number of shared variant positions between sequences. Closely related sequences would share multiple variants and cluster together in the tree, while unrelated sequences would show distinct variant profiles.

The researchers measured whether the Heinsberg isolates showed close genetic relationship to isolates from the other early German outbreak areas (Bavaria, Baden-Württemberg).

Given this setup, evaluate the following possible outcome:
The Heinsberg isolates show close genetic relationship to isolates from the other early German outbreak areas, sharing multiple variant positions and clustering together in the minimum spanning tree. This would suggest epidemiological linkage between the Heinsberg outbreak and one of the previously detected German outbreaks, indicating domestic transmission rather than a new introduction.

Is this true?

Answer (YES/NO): NO